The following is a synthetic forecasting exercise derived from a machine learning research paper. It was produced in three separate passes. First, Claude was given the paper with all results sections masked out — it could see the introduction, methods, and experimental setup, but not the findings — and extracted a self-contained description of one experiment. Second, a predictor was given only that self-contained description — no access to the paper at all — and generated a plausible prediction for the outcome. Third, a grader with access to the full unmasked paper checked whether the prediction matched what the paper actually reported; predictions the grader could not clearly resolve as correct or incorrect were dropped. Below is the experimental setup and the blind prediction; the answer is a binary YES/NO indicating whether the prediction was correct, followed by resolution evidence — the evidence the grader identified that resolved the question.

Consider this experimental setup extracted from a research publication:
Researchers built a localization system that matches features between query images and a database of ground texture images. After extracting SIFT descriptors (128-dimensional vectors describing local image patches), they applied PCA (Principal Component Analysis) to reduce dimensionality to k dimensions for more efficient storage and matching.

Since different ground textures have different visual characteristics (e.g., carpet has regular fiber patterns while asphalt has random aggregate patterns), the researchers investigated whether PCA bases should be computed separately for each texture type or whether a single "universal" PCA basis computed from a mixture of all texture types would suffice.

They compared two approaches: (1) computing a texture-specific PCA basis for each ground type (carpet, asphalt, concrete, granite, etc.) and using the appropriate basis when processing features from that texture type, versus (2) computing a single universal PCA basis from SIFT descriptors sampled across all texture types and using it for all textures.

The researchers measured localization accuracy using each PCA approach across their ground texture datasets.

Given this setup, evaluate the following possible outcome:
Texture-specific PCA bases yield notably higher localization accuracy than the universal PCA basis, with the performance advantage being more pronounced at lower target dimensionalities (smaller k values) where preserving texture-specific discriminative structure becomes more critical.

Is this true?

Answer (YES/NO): NO